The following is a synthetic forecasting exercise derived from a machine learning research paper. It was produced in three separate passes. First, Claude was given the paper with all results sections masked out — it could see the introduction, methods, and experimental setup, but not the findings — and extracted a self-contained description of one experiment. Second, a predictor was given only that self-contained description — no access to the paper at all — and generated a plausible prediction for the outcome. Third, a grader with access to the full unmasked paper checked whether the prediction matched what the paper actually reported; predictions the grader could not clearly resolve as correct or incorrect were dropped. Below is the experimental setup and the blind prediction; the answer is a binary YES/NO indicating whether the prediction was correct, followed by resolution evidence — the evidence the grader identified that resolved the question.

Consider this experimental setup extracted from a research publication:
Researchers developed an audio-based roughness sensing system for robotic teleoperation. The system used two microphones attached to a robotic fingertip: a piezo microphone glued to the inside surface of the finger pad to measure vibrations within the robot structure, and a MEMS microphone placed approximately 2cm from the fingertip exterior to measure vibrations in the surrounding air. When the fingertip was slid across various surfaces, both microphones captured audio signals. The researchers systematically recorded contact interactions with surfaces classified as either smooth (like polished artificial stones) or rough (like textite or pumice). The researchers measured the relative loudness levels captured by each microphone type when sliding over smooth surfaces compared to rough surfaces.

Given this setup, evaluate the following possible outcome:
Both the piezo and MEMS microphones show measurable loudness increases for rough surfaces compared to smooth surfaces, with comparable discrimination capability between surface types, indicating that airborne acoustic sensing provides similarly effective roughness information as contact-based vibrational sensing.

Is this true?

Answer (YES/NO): NO